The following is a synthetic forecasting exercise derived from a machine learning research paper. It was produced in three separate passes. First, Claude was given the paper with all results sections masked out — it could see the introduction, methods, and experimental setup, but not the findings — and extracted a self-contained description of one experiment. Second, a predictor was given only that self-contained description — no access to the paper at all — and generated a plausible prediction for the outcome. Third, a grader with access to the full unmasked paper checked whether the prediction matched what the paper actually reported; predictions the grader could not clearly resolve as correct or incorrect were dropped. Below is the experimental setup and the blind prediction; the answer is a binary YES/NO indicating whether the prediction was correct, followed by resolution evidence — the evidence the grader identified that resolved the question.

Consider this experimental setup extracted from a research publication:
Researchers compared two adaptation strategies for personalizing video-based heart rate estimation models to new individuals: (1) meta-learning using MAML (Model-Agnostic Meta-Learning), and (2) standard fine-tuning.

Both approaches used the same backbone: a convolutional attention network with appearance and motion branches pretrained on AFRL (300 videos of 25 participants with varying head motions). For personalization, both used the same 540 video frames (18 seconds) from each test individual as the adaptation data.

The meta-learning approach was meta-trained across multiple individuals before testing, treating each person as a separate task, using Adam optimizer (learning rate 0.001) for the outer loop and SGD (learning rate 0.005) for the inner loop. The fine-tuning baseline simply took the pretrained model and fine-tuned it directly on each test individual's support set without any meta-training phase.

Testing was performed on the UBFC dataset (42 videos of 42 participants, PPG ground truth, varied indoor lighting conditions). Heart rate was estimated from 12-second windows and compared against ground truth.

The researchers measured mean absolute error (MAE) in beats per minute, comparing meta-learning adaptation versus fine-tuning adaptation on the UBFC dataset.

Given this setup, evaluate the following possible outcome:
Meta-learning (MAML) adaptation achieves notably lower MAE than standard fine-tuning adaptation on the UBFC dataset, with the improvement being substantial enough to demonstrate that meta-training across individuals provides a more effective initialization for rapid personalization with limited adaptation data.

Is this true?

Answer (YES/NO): YES